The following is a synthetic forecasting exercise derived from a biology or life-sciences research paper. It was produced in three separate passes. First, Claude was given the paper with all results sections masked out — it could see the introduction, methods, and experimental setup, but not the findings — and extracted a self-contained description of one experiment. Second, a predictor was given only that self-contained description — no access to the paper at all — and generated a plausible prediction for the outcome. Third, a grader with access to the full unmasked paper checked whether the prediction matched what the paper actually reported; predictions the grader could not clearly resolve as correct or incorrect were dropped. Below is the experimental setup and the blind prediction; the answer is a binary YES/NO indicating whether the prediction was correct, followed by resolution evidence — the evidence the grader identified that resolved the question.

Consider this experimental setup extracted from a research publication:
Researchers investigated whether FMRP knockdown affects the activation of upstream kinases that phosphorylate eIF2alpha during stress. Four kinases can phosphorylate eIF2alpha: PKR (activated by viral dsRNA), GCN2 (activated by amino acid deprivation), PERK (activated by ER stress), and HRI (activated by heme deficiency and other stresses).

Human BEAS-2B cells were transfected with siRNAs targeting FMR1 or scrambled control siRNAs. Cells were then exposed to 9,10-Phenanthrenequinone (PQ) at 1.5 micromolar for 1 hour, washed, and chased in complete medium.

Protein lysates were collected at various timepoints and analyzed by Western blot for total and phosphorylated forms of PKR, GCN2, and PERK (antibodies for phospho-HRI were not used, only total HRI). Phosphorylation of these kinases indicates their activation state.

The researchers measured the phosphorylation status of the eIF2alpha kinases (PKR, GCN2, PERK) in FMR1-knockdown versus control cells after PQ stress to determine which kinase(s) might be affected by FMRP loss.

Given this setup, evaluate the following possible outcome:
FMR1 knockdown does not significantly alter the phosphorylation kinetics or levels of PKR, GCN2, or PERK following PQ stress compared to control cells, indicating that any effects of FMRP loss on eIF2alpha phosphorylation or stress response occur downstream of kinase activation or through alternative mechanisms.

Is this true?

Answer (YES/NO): YES